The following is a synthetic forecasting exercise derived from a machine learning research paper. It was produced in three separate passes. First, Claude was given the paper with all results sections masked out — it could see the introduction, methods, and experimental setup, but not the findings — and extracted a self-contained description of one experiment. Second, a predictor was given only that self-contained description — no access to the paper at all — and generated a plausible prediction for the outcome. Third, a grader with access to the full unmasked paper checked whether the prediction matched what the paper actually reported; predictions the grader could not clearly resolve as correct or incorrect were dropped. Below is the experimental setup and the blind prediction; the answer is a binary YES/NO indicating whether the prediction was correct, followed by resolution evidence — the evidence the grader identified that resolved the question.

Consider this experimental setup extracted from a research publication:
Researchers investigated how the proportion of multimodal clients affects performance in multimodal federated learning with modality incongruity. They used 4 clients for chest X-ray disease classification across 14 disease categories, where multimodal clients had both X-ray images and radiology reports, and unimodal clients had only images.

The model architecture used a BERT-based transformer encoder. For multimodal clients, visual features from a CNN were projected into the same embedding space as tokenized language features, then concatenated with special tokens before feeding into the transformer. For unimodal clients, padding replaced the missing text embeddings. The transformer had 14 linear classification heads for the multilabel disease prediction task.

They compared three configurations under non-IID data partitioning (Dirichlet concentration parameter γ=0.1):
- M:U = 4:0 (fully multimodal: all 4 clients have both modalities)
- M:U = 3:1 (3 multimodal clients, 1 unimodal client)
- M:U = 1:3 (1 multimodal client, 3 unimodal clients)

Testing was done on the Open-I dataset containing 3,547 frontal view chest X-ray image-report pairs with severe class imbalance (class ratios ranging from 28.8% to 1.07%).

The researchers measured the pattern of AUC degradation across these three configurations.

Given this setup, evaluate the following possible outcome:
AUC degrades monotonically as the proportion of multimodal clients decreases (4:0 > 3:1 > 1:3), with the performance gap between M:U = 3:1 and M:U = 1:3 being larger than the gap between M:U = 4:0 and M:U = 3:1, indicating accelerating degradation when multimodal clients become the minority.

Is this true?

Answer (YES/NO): NO